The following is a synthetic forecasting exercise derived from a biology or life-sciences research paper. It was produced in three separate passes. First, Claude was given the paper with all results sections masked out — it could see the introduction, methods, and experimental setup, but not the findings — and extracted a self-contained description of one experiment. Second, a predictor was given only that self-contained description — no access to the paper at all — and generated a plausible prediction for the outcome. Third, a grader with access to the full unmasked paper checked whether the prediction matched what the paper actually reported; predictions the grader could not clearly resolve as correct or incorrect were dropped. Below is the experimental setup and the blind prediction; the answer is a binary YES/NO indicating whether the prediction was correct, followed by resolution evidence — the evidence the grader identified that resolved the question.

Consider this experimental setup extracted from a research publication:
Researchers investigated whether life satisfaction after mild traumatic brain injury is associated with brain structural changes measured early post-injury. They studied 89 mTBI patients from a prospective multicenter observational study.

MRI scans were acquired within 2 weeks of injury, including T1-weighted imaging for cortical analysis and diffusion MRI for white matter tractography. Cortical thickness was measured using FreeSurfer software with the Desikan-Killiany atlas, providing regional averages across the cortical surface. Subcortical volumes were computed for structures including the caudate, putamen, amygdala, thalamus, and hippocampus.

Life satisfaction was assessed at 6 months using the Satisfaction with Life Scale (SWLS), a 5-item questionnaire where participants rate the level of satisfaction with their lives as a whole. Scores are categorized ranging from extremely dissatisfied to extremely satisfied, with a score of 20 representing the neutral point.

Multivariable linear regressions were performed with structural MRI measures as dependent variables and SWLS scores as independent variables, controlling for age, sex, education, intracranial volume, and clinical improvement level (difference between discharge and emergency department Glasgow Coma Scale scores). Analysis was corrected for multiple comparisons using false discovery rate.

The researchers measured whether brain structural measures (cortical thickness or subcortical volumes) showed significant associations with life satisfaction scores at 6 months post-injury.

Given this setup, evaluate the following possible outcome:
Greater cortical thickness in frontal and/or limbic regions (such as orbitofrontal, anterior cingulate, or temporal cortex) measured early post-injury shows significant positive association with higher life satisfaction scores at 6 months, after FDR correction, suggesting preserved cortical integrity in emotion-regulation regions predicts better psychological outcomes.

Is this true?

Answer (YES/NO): NO